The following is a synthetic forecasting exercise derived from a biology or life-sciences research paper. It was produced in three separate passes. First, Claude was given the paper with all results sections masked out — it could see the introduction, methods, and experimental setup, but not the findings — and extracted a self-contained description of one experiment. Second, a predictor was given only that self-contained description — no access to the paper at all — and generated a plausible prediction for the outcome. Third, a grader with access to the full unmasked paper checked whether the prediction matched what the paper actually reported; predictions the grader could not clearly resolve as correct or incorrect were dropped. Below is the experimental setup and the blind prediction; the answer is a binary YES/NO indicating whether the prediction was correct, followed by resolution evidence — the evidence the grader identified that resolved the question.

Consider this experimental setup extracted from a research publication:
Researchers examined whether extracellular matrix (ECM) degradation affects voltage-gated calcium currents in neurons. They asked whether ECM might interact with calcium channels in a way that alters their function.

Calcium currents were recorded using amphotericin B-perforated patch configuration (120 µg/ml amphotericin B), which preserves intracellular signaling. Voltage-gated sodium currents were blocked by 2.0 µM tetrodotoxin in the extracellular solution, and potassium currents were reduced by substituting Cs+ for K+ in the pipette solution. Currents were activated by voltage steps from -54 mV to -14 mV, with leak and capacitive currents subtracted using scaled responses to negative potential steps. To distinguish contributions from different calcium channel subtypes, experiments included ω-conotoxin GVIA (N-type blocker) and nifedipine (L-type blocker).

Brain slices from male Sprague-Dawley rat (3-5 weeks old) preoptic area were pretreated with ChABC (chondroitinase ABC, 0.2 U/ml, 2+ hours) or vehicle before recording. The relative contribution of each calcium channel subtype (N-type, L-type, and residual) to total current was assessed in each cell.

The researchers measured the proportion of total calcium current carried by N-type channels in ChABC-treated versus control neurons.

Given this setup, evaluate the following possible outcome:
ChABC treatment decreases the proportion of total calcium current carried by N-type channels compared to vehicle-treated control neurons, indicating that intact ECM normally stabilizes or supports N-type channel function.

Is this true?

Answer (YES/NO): NO